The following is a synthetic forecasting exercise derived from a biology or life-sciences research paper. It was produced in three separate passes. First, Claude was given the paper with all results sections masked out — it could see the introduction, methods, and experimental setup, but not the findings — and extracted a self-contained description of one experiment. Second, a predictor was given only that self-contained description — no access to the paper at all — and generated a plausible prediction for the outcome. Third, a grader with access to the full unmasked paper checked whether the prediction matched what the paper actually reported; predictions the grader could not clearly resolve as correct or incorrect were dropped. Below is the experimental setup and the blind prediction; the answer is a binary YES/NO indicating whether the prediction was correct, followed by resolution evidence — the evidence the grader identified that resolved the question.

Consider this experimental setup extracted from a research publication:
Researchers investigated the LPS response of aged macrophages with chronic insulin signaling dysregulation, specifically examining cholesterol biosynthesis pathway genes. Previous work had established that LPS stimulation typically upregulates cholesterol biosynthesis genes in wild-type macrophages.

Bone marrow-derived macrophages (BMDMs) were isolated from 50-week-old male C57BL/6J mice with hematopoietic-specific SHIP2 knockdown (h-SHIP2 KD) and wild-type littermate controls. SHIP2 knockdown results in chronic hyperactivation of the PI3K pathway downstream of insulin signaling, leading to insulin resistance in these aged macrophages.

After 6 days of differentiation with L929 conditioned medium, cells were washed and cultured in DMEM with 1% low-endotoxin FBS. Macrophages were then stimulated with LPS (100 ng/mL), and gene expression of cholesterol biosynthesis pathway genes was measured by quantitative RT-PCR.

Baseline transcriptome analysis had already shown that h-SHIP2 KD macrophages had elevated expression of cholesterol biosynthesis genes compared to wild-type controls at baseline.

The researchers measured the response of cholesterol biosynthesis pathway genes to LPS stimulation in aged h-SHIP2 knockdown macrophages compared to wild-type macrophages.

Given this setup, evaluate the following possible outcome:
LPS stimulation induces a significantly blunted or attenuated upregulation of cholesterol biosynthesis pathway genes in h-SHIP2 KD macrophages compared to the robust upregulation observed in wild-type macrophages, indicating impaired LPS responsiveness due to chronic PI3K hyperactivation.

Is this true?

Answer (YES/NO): YES